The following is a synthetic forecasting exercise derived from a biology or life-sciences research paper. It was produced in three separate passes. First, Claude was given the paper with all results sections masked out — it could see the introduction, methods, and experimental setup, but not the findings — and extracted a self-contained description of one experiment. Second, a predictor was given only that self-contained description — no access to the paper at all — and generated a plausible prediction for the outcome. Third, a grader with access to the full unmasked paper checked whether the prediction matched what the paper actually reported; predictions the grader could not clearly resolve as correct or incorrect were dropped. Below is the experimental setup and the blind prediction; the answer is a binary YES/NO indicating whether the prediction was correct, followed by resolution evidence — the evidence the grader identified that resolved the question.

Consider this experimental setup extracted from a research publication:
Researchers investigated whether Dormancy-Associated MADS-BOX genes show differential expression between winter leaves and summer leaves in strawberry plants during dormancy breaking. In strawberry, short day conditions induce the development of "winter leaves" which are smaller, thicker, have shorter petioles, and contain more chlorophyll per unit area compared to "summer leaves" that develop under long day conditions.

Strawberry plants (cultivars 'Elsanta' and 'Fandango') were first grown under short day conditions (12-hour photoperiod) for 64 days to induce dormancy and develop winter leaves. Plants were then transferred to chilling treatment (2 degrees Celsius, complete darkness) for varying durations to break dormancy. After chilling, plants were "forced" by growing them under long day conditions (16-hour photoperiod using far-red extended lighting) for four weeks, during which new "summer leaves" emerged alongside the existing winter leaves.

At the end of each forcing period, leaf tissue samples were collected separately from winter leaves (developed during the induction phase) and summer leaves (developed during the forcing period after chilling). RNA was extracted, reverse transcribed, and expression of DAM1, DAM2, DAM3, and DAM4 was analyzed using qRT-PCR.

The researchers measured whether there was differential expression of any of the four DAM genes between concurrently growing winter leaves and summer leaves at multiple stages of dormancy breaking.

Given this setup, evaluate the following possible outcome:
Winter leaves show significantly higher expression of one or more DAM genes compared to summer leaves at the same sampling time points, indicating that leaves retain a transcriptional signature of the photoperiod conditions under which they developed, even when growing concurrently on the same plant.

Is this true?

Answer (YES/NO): NO